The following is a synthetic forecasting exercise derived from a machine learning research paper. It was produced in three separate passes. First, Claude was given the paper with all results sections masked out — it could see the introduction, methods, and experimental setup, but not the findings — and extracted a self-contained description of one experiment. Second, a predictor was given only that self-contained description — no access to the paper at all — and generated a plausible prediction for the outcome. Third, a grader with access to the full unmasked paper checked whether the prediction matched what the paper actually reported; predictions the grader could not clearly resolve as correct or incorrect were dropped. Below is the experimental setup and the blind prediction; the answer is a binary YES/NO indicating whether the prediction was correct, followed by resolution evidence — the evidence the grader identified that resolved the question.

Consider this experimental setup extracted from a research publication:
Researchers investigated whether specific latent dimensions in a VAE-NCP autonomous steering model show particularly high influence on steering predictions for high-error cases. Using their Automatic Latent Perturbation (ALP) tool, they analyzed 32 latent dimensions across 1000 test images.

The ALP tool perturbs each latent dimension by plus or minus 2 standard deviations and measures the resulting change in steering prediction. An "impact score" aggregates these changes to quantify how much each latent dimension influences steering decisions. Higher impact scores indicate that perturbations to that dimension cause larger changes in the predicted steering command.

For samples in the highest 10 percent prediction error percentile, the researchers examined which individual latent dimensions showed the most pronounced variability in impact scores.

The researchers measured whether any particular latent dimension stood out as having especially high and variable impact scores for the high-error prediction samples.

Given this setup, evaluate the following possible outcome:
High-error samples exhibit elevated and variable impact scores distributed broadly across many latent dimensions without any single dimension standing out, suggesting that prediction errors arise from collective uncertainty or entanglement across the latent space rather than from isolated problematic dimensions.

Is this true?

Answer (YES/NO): NO